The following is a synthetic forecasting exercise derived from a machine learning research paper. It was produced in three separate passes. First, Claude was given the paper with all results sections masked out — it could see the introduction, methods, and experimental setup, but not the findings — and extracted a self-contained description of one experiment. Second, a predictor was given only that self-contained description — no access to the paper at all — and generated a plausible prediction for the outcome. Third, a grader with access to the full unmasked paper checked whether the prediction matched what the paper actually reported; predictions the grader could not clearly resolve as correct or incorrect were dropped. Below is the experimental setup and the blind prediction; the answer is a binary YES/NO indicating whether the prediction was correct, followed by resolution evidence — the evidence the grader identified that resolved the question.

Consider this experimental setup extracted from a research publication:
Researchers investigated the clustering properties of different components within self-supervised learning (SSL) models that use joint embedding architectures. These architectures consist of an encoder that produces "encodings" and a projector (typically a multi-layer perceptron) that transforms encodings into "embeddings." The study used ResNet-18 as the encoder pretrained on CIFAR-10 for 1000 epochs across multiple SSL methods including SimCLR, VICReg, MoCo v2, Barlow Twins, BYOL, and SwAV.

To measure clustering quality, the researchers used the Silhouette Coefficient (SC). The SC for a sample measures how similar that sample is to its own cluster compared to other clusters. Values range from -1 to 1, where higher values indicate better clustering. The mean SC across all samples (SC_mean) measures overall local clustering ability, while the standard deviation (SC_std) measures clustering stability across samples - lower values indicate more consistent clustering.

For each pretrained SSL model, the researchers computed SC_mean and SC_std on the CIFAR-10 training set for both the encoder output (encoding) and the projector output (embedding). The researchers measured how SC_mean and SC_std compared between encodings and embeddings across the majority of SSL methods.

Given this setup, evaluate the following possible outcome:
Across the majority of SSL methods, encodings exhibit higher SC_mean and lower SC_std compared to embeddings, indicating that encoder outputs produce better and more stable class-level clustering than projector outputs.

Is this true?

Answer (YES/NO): YES